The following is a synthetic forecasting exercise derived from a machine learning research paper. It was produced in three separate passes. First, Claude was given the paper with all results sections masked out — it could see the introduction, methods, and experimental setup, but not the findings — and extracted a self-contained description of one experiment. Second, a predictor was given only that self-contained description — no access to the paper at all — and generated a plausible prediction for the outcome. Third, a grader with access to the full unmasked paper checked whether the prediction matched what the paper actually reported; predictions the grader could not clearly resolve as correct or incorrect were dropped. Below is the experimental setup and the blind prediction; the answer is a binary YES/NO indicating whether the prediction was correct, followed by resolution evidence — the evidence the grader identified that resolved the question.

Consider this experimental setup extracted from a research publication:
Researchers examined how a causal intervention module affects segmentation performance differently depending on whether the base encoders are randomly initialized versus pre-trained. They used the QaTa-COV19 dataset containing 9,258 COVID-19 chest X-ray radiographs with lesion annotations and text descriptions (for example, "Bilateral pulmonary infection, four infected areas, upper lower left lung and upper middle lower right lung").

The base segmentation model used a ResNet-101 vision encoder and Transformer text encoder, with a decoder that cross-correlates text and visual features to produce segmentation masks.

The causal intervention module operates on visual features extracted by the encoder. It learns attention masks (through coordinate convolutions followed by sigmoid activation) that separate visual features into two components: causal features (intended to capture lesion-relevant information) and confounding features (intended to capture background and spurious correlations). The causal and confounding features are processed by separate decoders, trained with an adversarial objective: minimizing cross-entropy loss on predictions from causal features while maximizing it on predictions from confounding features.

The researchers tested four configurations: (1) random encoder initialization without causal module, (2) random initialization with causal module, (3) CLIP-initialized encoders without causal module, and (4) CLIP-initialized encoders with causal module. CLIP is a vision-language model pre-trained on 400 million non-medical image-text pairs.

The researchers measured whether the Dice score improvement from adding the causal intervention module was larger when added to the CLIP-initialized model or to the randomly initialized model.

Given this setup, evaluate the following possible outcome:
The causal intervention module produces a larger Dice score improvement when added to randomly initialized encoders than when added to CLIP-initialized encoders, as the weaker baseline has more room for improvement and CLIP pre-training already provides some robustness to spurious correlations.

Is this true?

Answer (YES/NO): NO